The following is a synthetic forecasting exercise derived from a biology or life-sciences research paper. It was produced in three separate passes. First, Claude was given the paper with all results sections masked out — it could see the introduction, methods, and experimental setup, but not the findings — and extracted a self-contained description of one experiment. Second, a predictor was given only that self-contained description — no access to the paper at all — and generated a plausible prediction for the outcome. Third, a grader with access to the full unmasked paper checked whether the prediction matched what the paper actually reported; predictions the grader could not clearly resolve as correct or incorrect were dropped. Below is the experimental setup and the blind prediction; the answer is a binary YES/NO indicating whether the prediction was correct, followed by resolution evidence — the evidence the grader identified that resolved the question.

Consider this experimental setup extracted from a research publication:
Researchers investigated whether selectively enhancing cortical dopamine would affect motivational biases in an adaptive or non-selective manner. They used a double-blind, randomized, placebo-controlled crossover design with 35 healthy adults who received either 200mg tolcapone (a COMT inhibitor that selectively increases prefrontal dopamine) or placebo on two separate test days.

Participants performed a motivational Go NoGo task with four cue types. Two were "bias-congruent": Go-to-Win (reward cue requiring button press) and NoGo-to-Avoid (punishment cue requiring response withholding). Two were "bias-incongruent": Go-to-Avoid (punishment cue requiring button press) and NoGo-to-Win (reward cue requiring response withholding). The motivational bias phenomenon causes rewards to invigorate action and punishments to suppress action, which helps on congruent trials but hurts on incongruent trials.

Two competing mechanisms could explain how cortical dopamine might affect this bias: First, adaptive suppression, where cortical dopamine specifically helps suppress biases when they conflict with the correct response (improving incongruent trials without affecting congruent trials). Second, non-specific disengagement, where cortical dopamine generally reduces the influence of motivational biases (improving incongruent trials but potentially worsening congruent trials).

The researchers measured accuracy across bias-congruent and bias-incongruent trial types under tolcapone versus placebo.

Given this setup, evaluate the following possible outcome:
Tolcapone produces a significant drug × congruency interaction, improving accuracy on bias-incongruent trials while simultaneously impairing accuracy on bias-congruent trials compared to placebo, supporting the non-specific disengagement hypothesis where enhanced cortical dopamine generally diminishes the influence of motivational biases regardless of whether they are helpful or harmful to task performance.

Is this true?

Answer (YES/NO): YES